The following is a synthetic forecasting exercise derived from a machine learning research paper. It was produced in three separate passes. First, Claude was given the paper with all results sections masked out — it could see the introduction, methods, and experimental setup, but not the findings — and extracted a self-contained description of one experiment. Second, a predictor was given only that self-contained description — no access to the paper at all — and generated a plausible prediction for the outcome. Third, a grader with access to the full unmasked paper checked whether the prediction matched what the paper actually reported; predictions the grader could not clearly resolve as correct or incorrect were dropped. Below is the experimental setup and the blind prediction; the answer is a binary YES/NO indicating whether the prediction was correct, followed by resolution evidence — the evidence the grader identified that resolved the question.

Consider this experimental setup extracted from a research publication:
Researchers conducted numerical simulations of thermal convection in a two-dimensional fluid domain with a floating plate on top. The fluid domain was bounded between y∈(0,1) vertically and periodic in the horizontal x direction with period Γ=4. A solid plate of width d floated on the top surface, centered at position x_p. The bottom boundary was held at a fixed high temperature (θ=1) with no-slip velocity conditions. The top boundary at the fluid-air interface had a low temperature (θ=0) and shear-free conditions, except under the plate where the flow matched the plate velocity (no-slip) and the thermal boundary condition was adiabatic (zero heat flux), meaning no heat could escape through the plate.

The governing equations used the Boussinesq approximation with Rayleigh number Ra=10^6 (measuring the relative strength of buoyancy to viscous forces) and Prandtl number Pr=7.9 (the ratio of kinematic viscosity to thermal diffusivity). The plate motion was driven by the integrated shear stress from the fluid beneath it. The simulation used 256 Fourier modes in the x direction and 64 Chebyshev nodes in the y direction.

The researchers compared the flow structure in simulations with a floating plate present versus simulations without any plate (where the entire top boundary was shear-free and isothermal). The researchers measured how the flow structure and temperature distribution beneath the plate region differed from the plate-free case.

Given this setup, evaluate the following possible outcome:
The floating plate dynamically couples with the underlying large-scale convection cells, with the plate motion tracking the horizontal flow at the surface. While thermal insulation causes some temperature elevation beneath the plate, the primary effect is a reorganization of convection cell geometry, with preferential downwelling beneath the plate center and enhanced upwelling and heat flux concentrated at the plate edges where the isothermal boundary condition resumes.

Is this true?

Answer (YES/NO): NO